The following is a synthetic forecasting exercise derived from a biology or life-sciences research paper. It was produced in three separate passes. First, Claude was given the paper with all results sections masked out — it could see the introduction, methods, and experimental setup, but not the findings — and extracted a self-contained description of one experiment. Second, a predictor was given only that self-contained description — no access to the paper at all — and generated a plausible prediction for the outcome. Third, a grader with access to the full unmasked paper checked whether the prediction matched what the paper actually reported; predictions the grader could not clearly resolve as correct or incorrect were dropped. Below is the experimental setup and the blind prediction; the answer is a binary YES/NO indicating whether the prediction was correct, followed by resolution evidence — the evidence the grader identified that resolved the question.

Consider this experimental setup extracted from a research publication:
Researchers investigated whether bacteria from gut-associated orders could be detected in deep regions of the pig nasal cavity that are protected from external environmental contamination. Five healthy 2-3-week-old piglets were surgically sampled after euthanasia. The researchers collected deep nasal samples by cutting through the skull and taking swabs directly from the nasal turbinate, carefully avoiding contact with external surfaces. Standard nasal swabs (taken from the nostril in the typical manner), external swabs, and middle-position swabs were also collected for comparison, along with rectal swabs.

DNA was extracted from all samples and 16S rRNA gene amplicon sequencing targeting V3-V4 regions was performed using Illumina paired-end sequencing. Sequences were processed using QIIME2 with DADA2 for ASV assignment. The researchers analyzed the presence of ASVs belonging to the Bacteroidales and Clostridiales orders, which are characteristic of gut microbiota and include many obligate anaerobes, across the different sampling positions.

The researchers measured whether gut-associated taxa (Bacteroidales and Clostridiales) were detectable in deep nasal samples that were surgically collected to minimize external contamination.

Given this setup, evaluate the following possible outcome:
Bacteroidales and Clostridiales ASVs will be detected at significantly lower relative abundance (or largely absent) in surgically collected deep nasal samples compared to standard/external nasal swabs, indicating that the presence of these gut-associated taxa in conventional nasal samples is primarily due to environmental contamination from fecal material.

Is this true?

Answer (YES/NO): NO